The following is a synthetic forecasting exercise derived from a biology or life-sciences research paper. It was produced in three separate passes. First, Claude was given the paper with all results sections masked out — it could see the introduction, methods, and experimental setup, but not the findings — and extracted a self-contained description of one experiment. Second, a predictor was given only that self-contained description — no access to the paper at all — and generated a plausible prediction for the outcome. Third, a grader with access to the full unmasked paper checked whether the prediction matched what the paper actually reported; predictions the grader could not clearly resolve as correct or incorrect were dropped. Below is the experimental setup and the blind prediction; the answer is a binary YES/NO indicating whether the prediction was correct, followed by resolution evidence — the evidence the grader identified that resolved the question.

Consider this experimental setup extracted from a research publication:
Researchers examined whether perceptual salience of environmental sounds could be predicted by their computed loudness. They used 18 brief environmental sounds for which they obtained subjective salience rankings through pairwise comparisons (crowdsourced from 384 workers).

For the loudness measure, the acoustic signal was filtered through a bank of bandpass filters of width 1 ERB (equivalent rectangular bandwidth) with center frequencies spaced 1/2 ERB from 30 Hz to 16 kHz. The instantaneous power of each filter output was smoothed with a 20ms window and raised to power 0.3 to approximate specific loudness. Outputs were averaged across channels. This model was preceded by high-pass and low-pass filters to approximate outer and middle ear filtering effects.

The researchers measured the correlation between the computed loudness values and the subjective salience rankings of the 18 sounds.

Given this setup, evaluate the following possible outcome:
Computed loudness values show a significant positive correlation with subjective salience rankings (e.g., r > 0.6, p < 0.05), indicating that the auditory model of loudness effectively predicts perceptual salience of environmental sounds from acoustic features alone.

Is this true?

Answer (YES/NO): NO